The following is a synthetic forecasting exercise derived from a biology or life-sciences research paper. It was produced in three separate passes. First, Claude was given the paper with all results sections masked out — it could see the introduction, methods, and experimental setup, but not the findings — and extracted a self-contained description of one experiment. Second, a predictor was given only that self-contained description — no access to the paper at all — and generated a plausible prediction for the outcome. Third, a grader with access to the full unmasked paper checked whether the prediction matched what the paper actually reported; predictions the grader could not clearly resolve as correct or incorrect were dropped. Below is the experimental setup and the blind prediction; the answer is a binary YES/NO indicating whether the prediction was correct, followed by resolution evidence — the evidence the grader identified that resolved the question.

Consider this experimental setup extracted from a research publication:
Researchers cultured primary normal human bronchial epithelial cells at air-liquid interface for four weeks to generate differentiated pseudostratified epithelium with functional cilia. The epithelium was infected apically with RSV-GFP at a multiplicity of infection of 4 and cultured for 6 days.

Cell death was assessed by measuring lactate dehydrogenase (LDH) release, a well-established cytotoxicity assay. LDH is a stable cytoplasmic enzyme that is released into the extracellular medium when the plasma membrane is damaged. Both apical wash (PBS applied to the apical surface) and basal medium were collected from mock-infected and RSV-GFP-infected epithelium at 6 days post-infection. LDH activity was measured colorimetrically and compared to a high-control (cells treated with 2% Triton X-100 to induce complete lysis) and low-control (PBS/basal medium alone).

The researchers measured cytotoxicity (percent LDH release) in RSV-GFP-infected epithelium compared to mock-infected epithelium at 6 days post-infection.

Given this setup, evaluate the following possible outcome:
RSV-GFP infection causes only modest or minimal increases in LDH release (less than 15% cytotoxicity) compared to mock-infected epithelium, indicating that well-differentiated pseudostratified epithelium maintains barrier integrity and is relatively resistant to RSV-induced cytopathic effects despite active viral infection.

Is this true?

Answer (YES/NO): YES